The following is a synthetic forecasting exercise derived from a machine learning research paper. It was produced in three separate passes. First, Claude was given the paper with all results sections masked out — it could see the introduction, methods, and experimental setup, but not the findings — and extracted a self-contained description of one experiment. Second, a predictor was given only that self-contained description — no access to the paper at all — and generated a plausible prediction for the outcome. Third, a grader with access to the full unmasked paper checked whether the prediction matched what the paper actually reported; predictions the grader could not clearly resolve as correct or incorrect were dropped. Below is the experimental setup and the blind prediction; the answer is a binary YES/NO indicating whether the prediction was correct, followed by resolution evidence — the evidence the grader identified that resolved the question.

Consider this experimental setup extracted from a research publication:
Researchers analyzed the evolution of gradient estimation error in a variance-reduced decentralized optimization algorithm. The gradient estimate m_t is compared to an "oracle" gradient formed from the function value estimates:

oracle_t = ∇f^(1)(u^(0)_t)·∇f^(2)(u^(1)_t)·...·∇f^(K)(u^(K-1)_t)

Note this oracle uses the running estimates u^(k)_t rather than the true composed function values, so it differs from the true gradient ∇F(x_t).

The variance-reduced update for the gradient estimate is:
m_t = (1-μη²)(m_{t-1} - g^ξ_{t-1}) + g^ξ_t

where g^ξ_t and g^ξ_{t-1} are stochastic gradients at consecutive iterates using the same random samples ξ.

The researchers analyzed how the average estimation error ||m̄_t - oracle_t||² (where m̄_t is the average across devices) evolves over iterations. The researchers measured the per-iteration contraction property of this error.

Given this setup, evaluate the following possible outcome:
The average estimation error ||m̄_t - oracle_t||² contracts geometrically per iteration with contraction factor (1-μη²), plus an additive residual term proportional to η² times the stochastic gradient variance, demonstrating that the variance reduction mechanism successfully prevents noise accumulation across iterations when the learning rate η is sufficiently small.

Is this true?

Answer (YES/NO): NO